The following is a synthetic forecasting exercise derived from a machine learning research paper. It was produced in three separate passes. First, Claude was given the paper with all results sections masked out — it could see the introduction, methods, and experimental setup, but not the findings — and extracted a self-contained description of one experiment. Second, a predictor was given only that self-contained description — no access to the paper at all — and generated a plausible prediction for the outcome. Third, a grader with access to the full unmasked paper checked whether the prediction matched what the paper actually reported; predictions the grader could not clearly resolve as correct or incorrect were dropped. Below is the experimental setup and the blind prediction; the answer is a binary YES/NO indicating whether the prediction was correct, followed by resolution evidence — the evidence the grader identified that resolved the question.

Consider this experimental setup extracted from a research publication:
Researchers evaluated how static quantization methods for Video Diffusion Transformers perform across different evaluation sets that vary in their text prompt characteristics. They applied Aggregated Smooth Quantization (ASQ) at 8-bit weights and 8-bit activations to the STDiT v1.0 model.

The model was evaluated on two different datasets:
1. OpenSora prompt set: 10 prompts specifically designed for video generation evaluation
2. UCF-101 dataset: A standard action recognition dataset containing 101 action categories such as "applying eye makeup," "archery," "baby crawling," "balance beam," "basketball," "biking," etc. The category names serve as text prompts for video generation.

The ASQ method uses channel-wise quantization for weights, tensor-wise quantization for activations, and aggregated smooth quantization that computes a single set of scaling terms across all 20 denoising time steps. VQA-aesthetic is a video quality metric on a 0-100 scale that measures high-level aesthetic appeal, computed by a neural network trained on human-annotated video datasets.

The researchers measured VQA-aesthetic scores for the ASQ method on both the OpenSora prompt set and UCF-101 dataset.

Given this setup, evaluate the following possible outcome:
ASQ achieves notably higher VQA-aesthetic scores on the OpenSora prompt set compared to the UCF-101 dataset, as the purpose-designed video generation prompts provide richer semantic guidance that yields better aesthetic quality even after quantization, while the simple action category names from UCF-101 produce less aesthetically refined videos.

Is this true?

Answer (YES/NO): YES